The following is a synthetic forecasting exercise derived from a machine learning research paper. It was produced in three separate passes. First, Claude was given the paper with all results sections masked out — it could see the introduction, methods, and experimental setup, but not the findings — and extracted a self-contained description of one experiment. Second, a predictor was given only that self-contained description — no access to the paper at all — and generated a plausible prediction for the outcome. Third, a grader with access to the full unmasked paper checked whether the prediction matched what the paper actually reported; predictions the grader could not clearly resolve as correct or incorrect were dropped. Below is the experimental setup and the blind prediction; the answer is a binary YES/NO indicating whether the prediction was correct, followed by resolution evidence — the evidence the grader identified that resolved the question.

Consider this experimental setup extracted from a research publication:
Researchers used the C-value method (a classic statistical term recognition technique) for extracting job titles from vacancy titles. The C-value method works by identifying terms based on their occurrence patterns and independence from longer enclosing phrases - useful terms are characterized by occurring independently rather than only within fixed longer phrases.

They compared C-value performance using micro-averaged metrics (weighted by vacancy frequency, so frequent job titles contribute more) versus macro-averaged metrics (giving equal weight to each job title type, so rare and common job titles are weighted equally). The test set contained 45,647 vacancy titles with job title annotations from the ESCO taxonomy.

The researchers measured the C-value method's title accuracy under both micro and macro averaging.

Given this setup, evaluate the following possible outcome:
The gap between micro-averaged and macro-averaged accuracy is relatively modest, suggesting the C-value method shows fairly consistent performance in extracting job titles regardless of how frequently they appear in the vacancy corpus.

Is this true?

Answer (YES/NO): NO